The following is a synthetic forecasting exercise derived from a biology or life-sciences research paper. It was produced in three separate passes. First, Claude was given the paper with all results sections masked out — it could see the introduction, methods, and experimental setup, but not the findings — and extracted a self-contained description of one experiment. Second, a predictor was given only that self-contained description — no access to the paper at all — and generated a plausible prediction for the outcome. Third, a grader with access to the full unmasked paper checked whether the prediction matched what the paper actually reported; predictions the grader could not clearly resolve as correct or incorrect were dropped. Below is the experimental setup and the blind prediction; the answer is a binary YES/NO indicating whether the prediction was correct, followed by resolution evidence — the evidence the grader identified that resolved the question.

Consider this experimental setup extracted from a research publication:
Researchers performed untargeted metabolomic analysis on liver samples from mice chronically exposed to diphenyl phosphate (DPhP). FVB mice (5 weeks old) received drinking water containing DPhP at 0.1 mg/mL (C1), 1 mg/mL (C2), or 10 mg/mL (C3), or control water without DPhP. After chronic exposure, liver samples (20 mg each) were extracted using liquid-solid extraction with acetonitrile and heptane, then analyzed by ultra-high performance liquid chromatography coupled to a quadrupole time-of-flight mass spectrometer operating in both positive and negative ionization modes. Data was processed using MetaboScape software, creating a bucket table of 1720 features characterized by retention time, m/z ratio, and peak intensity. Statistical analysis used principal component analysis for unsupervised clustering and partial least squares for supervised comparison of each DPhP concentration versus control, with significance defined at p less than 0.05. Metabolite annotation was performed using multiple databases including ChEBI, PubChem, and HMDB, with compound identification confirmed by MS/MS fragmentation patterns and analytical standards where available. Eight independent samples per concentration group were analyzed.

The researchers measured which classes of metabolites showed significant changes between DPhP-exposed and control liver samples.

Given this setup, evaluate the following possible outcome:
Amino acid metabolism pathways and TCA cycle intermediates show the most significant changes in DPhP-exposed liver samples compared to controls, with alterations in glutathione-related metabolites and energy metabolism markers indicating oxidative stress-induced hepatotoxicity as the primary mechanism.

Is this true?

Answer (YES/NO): NO